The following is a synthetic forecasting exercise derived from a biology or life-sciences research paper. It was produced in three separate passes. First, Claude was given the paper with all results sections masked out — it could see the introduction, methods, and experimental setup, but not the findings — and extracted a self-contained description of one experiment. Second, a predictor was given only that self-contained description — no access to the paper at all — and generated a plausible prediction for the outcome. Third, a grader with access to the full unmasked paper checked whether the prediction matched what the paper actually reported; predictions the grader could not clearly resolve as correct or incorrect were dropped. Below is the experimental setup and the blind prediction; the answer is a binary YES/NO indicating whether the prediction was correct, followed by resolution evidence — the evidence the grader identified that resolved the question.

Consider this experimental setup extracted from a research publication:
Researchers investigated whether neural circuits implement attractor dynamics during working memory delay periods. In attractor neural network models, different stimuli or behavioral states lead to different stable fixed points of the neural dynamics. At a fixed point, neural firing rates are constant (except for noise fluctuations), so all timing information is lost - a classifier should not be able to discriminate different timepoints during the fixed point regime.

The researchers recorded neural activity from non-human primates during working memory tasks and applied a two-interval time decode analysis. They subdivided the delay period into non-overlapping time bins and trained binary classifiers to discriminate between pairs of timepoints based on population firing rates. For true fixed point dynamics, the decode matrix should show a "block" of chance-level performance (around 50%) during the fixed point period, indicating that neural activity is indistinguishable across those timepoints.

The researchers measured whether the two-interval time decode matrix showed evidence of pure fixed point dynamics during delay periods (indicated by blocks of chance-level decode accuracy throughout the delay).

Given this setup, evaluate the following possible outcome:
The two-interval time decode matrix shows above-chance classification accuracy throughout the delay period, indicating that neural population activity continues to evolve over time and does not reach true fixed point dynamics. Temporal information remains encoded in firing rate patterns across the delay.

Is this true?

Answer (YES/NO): NO